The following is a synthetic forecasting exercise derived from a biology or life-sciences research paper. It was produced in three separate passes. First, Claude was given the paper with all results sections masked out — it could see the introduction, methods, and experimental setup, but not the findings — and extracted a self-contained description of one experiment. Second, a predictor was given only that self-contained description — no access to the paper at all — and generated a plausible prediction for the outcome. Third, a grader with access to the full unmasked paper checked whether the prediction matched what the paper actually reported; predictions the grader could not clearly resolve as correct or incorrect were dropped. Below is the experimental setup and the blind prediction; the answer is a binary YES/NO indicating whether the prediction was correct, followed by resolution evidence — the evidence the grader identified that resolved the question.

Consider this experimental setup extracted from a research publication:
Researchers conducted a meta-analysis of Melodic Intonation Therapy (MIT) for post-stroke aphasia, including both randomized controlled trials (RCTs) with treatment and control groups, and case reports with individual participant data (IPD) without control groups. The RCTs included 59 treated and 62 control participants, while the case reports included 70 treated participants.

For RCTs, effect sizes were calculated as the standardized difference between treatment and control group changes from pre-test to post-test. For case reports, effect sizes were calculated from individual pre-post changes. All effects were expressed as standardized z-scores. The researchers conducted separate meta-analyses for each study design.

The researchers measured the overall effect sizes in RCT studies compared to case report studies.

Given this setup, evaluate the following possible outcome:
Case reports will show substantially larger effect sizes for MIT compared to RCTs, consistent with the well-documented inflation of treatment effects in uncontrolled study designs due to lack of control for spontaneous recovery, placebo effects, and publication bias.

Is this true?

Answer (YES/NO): YES